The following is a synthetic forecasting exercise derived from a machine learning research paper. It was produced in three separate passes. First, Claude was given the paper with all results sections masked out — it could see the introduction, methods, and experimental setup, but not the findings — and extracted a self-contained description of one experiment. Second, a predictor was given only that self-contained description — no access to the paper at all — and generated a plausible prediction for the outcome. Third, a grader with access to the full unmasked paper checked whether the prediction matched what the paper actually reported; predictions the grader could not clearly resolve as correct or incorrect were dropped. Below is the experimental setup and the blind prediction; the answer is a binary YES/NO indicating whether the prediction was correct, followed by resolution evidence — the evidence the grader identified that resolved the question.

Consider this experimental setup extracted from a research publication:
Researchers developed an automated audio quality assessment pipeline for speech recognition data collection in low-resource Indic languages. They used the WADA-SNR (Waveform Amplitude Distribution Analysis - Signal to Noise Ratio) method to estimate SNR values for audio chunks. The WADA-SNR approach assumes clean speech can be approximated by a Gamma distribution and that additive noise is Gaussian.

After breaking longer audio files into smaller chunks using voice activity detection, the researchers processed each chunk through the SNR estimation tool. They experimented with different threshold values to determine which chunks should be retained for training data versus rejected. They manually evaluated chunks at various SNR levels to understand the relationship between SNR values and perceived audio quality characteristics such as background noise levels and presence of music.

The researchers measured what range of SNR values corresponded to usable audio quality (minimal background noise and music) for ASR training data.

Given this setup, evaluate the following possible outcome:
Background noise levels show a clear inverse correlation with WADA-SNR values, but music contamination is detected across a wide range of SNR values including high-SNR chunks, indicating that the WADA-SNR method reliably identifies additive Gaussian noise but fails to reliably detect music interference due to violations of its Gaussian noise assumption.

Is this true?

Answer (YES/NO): NO